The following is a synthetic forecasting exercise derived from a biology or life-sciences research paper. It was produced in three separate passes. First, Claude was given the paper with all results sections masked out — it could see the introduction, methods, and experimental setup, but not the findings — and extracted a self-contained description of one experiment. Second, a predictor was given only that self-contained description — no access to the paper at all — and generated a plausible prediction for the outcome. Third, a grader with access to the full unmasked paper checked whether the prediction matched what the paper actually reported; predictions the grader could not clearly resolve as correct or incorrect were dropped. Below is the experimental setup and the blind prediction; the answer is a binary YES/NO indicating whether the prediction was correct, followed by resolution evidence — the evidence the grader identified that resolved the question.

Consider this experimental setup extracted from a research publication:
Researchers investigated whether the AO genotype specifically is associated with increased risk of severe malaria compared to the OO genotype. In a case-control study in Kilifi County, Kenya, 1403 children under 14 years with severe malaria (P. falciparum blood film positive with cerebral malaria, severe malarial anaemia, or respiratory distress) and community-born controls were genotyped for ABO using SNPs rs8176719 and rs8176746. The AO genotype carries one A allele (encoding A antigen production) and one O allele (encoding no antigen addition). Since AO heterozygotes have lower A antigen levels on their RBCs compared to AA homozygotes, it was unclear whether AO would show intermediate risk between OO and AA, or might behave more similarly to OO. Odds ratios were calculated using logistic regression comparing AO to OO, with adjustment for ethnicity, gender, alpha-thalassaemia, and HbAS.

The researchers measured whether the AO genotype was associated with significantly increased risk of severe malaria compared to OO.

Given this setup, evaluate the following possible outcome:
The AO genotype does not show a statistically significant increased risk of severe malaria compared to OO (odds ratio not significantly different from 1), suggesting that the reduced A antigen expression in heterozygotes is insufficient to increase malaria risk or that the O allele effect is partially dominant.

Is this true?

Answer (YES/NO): YES